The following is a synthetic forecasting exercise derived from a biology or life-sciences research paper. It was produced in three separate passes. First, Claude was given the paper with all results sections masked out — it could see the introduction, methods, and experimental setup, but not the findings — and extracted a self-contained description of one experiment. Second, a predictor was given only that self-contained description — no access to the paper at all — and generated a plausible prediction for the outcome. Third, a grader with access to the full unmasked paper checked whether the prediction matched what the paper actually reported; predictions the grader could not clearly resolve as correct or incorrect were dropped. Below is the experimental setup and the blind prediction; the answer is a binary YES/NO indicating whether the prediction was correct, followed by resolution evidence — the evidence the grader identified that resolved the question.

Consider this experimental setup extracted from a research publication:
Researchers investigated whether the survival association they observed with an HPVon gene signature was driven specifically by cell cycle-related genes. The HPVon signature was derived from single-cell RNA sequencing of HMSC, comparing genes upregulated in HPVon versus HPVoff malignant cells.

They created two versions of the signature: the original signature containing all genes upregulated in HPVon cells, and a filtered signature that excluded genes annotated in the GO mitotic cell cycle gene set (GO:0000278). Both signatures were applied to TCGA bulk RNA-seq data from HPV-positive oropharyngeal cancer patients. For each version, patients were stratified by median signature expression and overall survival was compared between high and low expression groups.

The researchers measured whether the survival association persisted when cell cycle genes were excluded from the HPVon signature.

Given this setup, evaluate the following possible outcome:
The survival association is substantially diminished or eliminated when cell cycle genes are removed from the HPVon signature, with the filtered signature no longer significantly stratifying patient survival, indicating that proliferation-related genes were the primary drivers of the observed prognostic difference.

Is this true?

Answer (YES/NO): NO